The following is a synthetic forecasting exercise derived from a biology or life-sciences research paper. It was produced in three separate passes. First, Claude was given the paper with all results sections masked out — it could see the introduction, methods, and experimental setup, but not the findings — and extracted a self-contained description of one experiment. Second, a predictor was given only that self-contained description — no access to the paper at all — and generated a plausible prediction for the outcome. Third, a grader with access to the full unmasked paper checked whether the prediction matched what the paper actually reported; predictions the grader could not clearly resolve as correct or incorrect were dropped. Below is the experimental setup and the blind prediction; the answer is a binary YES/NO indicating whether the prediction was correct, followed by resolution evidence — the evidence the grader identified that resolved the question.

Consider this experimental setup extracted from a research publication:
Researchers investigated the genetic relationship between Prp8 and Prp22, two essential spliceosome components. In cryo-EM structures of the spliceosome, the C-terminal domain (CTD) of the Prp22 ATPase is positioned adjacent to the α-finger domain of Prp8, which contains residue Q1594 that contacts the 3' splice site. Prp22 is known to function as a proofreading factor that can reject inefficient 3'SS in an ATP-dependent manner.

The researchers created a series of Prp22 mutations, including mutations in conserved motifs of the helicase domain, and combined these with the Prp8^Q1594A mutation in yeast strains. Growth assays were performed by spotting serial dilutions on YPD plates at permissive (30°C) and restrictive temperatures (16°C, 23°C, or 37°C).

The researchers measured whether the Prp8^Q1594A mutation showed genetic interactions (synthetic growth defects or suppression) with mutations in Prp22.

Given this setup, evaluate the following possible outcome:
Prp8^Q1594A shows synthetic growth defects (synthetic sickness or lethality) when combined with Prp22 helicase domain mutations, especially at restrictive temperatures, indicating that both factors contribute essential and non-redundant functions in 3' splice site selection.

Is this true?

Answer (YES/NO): YES